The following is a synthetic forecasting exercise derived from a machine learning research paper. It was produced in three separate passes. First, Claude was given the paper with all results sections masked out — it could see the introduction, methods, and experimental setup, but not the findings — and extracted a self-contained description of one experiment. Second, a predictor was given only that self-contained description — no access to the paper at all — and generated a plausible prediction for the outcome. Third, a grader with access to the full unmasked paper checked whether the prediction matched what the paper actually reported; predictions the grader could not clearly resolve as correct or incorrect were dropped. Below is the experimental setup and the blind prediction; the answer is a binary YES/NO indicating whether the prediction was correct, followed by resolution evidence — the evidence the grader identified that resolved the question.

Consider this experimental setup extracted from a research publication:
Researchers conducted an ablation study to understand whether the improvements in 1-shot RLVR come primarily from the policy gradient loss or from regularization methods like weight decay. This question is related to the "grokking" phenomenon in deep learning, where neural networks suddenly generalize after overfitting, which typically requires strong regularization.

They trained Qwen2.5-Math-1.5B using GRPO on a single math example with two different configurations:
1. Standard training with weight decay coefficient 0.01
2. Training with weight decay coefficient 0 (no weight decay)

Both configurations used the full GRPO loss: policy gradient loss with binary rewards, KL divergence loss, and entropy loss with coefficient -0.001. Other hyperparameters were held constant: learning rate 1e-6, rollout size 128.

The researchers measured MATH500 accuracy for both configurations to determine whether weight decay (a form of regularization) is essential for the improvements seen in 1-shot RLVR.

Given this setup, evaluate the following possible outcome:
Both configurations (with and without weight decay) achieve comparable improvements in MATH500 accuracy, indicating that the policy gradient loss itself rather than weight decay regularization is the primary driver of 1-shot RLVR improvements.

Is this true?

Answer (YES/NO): YES